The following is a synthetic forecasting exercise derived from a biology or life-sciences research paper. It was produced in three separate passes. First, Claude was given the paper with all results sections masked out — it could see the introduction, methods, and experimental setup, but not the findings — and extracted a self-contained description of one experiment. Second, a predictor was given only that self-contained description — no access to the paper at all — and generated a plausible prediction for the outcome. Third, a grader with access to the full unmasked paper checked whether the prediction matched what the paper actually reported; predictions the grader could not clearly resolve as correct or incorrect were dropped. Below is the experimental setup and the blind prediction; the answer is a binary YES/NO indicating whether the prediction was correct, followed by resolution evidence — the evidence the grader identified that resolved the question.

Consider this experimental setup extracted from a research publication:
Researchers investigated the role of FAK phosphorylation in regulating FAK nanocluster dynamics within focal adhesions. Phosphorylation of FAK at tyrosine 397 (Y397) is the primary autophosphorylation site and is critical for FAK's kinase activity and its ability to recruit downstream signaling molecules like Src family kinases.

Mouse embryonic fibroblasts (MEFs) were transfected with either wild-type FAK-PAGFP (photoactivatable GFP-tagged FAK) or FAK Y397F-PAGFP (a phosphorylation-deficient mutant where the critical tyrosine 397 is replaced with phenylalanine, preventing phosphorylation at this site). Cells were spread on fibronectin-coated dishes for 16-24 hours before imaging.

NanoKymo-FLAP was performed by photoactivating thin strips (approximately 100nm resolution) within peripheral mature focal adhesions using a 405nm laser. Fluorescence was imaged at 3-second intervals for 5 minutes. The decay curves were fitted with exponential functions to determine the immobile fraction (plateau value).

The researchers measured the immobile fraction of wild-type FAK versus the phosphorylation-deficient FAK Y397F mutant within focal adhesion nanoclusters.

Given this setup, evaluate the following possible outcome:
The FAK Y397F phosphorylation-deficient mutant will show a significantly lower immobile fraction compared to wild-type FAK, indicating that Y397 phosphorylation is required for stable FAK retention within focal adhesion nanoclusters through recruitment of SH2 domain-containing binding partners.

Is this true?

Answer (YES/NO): YES